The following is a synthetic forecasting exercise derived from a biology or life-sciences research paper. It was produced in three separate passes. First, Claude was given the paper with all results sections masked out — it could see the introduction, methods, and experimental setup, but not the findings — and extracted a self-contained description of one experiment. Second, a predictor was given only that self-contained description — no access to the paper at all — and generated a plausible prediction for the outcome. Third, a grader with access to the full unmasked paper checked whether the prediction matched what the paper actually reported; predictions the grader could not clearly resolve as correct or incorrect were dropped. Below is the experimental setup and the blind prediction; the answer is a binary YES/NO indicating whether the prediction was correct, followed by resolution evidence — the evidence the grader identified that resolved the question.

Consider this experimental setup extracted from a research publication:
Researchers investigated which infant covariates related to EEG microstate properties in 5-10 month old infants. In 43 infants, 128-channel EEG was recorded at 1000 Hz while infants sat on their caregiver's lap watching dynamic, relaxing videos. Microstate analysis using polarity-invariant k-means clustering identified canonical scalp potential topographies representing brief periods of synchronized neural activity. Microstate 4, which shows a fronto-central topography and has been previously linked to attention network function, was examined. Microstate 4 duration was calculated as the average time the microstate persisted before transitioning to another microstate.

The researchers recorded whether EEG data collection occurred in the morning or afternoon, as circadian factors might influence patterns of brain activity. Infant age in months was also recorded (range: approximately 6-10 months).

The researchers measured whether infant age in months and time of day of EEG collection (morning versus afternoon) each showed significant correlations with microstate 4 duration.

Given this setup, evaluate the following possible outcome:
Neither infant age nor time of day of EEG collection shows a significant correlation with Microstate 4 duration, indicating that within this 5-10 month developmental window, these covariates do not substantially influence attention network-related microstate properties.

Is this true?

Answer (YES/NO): NO